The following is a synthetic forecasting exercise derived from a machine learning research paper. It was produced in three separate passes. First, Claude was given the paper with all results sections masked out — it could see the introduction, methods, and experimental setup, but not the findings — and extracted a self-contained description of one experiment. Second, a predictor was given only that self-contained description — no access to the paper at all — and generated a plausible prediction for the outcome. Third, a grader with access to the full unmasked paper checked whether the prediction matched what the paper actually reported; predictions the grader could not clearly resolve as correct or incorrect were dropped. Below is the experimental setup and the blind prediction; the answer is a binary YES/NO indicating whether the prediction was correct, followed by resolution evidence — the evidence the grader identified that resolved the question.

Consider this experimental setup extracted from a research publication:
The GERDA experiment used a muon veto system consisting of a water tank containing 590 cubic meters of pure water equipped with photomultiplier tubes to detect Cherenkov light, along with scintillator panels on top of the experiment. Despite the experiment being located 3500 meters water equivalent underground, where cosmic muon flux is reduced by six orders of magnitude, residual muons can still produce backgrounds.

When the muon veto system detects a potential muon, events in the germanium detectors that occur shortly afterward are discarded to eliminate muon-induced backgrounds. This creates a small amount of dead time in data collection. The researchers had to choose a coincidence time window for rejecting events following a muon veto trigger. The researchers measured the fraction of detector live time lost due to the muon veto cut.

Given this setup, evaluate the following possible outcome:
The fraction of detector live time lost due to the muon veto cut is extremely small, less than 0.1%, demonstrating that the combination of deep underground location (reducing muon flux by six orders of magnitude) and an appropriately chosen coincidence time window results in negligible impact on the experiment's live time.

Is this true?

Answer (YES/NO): YES